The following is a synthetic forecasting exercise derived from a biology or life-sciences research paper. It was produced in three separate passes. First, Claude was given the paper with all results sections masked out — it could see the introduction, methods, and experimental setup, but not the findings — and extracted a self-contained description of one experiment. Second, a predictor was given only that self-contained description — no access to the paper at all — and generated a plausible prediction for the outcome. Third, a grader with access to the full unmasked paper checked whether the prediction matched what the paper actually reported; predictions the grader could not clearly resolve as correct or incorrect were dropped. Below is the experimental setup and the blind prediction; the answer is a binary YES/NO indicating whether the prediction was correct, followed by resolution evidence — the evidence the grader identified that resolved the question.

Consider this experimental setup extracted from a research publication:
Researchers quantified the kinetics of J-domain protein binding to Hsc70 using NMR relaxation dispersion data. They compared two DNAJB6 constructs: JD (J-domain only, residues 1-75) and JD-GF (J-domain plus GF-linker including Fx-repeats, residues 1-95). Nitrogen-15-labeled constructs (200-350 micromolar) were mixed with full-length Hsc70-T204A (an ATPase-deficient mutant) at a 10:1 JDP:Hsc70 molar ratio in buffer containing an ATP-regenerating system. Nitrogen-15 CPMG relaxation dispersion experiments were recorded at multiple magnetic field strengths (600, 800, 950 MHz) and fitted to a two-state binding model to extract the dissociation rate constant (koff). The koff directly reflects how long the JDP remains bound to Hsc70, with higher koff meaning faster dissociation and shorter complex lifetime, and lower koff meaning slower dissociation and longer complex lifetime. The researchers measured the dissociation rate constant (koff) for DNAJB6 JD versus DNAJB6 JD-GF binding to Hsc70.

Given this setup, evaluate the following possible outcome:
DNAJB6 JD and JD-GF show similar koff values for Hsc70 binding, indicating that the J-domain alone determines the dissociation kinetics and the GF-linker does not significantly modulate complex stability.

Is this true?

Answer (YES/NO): NO